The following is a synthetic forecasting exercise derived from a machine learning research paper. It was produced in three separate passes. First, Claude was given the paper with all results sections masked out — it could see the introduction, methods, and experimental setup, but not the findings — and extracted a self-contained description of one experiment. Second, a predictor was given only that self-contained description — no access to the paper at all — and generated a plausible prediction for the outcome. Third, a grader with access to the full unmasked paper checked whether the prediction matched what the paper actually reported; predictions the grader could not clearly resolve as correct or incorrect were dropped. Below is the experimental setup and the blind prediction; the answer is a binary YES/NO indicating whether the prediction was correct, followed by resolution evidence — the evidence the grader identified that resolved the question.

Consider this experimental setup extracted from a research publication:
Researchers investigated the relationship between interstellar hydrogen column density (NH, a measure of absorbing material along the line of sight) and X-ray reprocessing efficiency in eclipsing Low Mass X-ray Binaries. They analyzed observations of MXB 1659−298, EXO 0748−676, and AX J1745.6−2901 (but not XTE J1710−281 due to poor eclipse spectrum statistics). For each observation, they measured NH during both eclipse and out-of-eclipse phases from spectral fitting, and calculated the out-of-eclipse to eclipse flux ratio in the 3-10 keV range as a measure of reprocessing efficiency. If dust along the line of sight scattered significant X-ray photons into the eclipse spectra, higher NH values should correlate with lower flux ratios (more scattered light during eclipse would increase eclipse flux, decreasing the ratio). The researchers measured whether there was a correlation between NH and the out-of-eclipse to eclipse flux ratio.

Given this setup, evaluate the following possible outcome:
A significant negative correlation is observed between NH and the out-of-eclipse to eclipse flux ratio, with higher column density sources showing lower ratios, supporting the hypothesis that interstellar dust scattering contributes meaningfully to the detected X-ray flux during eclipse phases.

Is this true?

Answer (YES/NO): NO